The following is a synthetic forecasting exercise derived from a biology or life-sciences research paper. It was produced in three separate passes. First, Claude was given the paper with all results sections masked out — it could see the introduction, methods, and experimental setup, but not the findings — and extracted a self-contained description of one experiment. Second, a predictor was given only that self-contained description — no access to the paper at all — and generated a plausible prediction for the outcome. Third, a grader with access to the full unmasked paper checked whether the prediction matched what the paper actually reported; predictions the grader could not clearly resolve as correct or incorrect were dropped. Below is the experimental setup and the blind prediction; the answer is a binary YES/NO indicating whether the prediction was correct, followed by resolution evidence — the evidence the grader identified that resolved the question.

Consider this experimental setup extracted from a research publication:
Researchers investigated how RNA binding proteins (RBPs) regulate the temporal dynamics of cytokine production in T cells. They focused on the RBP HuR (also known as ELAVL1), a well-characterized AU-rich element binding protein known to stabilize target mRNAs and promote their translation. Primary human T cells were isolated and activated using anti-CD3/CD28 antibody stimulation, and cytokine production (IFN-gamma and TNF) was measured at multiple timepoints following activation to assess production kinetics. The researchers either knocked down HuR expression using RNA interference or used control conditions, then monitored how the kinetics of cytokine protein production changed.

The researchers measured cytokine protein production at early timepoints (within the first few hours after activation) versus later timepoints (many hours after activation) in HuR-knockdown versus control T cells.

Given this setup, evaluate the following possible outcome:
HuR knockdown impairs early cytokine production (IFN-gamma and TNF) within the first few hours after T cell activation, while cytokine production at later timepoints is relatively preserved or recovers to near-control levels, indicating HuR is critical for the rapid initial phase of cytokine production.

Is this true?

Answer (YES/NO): YES